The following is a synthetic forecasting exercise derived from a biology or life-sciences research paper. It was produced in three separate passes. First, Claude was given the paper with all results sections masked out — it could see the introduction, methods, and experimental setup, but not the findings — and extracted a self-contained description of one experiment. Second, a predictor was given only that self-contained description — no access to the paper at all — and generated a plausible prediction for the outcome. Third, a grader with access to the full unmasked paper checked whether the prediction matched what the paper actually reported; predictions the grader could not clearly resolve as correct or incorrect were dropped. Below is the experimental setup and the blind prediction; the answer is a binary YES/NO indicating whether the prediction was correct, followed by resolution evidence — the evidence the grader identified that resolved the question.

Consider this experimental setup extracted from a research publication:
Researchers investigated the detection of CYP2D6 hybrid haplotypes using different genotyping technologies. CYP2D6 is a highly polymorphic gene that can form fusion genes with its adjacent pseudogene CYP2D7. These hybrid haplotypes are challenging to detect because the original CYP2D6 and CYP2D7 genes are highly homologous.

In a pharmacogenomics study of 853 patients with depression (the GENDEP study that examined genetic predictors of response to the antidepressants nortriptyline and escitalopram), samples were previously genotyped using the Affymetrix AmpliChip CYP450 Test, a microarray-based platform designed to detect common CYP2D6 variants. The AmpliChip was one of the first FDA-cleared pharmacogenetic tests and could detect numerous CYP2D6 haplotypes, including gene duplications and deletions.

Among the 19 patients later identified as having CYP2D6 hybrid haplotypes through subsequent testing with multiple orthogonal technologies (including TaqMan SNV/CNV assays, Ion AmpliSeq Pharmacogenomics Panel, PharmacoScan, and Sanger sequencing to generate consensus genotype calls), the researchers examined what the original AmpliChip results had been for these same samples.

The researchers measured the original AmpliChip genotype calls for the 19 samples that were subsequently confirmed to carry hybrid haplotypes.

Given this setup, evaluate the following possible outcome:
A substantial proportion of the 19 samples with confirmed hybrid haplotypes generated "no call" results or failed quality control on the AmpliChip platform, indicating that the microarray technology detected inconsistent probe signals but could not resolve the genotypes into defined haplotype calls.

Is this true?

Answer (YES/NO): YES